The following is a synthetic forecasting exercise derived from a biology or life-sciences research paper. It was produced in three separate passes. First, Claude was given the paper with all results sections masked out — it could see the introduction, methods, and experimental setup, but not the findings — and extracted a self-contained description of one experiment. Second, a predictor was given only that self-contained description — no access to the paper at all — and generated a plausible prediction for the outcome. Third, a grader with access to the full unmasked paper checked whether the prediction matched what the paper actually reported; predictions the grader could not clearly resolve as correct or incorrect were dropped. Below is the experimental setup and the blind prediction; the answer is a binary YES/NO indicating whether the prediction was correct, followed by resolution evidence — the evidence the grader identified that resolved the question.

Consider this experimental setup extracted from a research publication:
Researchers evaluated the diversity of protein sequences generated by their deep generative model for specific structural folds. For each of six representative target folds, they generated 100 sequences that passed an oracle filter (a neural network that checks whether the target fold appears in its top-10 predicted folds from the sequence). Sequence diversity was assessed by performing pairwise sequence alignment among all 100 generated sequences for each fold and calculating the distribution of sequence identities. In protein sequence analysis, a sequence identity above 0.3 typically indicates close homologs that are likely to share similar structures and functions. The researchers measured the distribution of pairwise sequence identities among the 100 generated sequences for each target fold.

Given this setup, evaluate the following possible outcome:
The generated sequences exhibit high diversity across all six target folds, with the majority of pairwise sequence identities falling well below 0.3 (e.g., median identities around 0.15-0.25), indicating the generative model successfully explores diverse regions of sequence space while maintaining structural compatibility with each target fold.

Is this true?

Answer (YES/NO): YES